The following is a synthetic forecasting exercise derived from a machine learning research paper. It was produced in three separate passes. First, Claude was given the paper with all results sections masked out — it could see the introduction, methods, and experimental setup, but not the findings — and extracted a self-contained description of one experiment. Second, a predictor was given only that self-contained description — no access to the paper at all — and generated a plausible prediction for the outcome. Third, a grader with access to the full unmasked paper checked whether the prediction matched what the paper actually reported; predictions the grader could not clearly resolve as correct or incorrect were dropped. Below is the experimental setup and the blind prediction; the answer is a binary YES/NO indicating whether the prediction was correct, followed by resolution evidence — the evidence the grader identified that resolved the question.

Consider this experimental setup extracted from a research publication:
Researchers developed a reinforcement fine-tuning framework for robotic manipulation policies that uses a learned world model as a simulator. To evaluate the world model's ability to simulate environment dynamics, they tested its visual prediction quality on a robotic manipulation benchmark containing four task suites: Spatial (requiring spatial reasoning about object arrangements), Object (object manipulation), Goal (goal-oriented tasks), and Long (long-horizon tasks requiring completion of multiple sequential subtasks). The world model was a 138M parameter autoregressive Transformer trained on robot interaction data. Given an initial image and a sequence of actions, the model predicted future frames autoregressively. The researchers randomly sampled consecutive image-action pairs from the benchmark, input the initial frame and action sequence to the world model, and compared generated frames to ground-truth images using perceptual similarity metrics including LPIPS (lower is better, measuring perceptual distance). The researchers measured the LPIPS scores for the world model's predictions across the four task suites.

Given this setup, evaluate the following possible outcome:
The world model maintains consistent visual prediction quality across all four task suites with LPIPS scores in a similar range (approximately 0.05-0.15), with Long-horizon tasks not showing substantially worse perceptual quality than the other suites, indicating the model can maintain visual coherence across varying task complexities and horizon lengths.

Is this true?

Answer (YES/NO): NO